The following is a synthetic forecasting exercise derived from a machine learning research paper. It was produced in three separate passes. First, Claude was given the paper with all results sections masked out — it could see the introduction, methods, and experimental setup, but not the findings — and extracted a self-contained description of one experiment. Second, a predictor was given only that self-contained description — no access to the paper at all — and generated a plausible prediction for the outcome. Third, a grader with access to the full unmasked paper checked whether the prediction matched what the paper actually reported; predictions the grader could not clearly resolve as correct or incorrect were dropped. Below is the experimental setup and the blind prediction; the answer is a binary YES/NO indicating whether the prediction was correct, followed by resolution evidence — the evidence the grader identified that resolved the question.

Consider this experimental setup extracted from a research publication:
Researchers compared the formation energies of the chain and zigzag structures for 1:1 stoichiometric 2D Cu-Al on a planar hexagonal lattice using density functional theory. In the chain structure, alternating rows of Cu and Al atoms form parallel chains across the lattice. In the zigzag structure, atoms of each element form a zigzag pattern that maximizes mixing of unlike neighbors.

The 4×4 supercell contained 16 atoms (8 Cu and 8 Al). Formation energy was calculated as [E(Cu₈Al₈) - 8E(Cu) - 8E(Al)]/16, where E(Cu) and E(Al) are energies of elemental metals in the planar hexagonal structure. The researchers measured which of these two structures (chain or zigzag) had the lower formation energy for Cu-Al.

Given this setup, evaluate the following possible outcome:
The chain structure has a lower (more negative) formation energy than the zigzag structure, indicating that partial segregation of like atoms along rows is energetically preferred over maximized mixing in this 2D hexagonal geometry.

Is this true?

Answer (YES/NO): NO